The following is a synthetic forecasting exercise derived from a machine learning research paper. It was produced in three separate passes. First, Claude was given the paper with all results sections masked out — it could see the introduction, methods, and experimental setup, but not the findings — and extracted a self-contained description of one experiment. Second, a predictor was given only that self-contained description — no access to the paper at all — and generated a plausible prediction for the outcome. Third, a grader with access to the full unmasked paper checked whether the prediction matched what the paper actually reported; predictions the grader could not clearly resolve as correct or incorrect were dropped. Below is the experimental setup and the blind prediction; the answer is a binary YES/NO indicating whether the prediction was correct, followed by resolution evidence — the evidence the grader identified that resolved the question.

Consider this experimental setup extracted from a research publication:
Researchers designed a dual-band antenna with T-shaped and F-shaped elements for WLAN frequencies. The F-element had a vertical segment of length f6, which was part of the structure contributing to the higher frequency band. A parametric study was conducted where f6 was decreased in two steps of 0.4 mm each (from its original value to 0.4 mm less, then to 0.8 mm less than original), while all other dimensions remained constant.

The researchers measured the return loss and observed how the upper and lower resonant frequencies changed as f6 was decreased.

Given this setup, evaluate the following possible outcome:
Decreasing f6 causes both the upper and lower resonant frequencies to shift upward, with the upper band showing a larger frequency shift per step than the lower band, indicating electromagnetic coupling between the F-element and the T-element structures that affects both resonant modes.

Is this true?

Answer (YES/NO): NO